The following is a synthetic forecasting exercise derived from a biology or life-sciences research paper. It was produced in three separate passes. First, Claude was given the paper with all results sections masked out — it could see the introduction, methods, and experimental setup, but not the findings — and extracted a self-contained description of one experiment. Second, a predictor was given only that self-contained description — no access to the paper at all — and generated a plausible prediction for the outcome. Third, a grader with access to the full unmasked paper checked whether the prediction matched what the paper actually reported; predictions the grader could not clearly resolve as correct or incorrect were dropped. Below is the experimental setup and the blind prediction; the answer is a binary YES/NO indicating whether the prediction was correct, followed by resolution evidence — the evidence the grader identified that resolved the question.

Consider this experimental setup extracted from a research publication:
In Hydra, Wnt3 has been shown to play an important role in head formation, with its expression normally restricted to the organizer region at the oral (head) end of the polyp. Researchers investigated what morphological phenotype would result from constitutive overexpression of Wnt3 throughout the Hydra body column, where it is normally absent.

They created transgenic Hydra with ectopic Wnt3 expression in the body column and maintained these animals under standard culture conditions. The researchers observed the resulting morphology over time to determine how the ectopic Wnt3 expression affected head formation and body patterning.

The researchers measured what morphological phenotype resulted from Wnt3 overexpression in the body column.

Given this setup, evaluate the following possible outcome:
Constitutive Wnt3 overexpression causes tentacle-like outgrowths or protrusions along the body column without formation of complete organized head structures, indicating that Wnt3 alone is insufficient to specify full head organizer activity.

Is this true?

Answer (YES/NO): NO